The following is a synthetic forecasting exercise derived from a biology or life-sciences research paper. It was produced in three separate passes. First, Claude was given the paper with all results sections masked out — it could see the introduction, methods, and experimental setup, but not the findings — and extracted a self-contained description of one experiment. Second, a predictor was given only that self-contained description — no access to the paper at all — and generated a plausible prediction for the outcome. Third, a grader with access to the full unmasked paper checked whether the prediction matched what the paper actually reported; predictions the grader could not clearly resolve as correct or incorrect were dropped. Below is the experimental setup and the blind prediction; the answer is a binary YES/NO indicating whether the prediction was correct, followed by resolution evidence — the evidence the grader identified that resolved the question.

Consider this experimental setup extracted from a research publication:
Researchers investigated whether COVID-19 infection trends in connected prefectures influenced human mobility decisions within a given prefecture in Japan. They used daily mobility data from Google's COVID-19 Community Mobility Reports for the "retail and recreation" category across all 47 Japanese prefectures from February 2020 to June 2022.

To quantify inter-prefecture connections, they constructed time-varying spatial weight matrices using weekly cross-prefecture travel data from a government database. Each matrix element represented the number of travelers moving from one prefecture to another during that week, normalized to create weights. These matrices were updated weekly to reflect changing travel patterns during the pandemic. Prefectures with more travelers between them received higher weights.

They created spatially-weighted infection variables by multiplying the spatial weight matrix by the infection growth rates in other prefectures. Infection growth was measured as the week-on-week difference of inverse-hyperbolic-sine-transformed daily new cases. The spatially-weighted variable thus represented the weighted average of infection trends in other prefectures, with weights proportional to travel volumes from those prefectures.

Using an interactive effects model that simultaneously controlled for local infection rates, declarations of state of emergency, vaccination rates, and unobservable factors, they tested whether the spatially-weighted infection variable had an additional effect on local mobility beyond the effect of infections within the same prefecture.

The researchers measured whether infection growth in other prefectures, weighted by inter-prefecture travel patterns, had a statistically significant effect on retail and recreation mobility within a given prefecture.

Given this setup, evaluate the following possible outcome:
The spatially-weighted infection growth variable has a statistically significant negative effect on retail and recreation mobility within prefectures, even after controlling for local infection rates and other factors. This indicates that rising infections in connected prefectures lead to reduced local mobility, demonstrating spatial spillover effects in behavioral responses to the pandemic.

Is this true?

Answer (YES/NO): YES